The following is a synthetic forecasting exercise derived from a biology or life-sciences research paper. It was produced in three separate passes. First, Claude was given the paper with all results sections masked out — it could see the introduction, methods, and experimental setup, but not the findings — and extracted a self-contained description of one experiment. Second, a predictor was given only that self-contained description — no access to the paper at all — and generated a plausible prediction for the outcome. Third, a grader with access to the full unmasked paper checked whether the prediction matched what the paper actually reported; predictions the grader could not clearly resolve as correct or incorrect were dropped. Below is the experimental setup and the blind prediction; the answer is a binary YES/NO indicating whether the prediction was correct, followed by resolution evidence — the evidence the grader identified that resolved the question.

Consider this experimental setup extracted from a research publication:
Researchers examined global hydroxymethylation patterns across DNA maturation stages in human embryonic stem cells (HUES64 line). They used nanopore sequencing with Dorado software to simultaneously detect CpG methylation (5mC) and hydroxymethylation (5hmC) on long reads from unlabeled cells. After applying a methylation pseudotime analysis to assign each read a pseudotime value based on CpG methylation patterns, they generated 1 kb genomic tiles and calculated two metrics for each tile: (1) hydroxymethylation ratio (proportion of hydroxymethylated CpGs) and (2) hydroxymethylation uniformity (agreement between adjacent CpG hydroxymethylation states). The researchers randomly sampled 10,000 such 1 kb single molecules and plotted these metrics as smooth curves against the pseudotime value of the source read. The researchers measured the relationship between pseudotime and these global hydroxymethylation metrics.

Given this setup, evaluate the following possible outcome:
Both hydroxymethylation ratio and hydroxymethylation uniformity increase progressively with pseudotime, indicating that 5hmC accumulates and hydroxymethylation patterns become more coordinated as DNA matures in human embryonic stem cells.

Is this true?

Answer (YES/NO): NO